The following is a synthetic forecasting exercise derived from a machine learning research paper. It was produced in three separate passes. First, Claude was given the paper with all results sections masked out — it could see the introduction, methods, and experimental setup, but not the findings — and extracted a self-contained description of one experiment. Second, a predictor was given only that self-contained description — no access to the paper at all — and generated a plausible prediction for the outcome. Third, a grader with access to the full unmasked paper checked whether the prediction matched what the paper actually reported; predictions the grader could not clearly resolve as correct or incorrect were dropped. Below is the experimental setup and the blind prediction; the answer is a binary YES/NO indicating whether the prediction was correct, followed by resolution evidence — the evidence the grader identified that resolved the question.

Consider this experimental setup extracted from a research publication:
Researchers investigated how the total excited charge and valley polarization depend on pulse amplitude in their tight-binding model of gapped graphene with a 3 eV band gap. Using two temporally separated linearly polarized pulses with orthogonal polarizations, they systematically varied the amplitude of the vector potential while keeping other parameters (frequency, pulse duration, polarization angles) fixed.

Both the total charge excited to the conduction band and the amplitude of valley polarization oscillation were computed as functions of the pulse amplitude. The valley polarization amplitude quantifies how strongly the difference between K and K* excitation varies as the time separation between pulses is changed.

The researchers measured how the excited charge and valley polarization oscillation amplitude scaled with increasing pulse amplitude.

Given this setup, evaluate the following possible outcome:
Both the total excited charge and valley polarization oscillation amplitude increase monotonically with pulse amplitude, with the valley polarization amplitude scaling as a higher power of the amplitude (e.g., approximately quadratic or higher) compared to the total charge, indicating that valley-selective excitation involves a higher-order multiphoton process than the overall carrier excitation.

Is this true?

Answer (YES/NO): NO